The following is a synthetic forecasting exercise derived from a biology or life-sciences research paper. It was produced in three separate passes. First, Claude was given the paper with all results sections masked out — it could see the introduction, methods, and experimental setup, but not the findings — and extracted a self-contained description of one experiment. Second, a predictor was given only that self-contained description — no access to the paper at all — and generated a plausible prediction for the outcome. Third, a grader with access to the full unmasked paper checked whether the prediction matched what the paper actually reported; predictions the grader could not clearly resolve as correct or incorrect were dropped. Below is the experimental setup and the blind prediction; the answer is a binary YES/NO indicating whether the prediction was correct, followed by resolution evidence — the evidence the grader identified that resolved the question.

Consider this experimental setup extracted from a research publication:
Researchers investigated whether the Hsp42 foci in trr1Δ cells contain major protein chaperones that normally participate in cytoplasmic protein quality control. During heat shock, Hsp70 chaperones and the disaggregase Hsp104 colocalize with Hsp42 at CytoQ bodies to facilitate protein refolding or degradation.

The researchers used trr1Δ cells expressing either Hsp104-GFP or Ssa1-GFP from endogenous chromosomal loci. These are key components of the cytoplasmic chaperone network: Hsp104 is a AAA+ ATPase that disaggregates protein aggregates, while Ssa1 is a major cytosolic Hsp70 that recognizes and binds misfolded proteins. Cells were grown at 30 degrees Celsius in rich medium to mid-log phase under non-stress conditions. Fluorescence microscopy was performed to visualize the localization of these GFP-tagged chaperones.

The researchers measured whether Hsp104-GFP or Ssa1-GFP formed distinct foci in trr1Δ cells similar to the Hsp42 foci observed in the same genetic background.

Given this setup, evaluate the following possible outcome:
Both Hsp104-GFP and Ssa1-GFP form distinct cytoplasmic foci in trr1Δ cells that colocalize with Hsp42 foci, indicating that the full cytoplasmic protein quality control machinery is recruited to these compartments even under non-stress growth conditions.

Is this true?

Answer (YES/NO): NO